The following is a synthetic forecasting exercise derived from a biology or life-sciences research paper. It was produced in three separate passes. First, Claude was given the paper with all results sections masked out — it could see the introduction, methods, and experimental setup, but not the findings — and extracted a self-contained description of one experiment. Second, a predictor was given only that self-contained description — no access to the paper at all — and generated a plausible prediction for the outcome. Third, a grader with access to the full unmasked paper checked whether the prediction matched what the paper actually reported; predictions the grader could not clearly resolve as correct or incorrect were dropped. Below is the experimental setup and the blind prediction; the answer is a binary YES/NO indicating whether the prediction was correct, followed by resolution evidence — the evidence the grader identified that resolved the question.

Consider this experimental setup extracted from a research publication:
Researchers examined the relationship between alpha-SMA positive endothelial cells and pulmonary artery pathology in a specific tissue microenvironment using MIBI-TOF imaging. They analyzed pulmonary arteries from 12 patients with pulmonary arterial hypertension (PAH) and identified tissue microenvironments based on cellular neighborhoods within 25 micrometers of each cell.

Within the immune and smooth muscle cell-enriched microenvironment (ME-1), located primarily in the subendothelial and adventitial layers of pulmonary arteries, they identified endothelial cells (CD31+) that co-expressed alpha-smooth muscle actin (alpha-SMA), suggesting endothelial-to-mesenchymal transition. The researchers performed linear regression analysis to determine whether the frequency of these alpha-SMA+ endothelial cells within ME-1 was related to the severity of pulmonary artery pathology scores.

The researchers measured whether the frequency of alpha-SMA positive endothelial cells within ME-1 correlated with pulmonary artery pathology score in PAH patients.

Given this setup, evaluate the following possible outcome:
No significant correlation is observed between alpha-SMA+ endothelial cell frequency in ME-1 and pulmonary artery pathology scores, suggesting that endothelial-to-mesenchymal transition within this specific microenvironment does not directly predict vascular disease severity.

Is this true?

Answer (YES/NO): NO